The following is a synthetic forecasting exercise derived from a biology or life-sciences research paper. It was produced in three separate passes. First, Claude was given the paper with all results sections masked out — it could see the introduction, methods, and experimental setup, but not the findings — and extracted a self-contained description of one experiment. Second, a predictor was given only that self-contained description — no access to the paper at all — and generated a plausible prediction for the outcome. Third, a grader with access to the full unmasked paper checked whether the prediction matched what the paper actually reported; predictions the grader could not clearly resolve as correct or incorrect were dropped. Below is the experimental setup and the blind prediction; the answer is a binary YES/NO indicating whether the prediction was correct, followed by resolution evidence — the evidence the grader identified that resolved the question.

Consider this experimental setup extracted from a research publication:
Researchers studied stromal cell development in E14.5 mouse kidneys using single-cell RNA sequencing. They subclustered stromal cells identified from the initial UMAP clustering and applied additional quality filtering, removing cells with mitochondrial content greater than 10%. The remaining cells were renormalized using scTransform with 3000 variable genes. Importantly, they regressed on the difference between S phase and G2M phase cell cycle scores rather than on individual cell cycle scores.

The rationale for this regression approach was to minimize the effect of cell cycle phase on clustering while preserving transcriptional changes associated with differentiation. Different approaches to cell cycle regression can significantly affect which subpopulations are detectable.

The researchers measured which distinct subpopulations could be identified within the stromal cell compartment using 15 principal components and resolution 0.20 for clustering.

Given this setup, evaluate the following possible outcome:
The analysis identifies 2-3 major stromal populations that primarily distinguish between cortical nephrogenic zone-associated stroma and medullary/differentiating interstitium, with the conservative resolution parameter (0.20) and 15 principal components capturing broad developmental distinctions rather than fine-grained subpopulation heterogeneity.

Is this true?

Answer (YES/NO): NO